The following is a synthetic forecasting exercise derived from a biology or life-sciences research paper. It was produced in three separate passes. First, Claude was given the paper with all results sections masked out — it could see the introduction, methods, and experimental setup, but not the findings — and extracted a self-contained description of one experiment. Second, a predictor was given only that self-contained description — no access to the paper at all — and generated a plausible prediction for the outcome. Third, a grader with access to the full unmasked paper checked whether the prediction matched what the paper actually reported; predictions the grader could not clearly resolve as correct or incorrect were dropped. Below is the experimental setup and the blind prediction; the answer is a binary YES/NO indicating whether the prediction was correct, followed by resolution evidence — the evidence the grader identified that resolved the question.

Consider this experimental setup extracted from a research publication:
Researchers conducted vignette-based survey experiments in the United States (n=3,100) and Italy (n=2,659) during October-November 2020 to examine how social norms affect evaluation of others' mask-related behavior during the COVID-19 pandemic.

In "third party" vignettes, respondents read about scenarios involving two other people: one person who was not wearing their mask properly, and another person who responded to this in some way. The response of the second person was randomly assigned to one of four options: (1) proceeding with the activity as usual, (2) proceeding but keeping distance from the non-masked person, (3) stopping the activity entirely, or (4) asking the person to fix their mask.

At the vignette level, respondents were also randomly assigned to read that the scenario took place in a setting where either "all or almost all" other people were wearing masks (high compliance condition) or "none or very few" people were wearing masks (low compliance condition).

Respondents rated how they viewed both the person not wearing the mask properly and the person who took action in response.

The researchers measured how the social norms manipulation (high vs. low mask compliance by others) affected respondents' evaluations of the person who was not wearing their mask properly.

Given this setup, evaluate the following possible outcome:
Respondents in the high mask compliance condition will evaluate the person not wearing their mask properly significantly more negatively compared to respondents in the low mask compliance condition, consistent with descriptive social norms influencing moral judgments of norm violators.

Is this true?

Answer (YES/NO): NO